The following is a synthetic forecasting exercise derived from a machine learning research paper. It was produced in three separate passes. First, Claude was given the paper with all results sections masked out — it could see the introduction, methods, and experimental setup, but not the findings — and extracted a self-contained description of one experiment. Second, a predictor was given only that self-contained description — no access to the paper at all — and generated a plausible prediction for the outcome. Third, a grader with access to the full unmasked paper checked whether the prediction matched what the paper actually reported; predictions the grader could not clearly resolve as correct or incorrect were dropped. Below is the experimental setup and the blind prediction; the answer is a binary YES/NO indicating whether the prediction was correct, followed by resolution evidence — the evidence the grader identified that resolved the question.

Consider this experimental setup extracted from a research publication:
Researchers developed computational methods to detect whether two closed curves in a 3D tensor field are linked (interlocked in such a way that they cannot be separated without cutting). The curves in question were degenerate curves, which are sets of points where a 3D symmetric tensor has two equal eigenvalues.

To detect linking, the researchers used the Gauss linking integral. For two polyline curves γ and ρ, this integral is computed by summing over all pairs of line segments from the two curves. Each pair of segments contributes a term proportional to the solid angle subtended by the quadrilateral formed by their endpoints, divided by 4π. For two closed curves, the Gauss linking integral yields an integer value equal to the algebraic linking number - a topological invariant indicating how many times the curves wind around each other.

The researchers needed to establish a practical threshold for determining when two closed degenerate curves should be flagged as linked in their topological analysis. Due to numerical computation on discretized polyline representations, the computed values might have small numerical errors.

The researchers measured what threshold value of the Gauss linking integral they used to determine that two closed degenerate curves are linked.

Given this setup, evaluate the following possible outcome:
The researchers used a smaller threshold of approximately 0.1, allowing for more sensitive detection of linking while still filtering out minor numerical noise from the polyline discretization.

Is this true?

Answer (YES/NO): NO